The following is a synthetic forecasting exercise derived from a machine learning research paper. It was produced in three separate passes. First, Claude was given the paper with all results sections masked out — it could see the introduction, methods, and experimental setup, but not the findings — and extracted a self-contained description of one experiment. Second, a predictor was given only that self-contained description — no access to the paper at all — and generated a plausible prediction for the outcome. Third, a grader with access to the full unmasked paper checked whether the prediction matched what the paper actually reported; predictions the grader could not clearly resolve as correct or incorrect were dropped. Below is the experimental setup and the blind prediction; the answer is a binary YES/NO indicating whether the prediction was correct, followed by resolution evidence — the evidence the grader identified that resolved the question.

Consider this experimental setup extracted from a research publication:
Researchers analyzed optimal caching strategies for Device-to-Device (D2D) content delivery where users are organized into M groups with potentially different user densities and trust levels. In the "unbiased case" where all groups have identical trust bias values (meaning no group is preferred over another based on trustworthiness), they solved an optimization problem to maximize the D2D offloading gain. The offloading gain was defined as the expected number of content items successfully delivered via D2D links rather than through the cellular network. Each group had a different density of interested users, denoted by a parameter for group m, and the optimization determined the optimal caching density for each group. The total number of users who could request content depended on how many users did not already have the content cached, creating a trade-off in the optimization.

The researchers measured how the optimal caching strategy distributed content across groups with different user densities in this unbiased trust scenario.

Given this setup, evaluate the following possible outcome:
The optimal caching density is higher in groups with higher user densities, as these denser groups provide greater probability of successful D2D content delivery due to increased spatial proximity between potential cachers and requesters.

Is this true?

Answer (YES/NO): NO